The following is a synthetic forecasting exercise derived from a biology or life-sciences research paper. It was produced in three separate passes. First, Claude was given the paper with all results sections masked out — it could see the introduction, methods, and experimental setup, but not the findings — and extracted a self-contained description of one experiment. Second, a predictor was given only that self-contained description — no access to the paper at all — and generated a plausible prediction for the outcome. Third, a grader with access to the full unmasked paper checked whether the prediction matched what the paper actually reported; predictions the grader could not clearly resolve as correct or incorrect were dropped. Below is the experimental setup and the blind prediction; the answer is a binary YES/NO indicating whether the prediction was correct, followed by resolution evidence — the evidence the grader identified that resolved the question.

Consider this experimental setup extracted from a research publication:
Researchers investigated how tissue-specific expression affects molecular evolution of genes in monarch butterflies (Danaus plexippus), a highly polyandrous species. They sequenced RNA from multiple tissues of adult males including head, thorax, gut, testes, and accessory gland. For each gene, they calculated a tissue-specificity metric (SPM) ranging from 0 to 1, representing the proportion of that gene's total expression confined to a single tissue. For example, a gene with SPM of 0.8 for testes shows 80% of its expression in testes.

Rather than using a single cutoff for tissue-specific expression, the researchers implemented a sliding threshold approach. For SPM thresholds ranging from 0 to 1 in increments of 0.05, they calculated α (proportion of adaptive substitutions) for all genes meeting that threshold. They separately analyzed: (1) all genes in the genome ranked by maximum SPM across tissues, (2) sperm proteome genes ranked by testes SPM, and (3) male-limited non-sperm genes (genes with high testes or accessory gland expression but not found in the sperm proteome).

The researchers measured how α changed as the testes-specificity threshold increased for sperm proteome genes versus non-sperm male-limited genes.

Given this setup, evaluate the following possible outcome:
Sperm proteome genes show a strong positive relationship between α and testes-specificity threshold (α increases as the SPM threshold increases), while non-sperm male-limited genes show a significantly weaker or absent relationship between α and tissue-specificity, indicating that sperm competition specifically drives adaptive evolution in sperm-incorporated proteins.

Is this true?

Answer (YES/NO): NO